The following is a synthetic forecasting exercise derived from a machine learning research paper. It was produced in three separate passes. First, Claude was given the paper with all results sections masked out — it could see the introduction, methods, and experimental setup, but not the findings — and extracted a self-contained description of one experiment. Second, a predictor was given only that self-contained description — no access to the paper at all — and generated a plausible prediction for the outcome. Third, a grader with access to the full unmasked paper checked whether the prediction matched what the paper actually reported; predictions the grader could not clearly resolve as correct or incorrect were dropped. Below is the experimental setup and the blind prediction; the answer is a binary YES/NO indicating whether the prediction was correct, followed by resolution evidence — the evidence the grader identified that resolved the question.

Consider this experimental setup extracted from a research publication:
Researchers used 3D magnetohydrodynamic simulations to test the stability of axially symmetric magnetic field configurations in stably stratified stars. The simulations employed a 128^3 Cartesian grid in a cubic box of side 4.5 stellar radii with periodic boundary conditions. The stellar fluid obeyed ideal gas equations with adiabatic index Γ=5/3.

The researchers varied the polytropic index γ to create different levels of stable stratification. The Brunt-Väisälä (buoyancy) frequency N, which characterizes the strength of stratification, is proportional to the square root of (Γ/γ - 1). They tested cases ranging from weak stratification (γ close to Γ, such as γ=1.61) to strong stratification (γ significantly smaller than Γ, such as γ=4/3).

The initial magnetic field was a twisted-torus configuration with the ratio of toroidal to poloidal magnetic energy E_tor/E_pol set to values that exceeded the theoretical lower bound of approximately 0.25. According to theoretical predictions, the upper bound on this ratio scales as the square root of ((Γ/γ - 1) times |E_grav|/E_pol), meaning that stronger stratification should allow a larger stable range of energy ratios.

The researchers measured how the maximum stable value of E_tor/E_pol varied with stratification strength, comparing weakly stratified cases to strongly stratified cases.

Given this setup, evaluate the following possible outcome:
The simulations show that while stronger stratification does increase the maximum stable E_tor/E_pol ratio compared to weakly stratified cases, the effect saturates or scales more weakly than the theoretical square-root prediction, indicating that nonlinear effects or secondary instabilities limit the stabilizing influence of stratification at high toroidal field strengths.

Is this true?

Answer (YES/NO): NO